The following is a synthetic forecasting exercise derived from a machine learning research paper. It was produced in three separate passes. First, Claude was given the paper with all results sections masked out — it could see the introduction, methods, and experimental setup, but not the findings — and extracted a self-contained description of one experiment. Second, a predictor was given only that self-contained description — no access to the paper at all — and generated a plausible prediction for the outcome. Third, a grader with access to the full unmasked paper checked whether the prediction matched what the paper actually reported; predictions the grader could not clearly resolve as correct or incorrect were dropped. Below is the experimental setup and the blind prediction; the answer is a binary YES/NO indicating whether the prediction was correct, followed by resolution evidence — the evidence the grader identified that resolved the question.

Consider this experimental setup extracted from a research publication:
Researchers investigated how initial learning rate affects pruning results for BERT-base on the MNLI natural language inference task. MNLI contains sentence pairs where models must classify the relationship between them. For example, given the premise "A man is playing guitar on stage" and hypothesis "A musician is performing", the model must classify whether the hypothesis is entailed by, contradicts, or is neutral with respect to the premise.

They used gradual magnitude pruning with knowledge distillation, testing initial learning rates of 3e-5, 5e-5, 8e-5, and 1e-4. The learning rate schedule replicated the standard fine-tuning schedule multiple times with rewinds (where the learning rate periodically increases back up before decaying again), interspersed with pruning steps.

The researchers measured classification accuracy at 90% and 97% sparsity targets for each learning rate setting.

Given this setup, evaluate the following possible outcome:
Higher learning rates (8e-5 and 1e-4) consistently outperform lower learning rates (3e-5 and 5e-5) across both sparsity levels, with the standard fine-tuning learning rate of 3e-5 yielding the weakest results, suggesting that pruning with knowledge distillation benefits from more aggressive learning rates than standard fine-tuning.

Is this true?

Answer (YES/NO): YES